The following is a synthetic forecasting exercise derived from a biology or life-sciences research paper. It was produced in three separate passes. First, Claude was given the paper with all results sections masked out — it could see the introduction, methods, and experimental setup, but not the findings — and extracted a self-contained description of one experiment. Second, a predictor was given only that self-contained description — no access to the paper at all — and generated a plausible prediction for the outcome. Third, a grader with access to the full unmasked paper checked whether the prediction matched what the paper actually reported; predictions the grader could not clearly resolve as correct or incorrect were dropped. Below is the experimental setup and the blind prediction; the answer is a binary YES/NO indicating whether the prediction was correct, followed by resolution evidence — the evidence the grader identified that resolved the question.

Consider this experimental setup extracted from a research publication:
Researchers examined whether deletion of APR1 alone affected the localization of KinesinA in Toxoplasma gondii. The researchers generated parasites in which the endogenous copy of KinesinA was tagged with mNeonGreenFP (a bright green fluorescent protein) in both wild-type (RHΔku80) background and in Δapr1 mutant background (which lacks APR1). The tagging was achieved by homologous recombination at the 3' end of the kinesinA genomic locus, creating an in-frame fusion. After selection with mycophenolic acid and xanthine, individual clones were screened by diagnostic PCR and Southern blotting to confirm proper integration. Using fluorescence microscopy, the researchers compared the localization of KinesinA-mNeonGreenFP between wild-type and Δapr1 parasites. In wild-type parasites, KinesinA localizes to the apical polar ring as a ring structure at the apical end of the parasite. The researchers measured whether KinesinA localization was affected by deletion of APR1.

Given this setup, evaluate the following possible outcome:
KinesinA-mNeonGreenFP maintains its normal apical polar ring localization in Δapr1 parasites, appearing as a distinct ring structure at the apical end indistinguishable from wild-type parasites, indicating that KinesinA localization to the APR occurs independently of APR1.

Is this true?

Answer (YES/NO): YES